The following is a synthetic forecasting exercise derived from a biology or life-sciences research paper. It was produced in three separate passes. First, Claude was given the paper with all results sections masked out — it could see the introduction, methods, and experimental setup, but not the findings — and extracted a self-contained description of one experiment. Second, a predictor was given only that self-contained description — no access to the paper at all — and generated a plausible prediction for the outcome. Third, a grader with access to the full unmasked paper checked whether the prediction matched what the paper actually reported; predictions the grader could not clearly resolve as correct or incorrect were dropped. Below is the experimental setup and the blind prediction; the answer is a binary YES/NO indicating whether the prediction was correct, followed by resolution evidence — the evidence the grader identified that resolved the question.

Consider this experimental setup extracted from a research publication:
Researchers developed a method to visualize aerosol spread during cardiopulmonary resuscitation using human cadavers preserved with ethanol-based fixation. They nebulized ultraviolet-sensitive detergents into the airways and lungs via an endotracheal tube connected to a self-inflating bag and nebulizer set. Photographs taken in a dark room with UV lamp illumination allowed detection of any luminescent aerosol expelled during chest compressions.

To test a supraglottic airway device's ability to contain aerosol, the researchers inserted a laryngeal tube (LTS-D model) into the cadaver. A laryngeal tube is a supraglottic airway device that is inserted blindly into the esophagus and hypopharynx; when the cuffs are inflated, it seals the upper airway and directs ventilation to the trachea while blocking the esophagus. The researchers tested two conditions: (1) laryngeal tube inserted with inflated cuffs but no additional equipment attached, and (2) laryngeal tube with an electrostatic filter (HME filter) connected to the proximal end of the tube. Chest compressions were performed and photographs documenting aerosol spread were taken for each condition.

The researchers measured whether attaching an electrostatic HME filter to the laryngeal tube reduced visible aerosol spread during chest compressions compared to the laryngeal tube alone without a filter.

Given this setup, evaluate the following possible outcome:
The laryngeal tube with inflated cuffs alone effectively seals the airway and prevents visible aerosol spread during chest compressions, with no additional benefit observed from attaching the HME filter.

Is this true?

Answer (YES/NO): NO